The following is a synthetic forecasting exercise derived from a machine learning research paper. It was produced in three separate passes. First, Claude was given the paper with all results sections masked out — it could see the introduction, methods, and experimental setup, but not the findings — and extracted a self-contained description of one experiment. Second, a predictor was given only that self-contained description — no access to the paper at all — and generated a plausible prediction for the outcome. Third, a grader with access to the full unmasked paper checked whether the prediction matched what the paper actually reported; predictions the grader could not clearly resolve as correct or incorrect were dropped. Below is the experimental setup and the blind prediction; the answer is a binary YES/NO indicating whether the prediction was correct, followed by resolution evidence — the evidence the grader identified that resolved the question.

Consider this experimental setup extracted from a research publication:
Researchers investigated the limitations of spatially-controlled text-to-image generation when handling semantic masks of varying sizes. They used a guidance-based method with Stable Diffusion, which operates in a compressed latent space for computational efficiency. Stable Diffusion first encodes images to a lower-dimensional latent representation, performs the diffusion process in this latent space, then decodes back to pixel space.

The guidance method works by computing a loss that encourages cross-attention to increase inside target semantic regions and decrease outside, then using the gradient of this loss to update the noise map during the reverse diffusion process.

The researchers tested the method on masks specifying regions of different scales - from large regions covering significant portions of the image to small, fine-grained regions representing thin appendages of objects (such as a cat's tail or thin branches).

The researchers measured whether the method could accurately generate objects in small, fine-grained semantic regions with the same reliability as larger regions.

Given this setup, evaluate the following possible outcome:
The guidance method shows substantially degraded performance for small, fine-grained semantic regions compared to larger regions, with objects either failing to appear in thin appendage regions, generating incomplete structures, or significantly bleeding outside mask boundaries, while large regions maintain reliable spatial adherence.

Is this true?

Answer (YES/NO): YES